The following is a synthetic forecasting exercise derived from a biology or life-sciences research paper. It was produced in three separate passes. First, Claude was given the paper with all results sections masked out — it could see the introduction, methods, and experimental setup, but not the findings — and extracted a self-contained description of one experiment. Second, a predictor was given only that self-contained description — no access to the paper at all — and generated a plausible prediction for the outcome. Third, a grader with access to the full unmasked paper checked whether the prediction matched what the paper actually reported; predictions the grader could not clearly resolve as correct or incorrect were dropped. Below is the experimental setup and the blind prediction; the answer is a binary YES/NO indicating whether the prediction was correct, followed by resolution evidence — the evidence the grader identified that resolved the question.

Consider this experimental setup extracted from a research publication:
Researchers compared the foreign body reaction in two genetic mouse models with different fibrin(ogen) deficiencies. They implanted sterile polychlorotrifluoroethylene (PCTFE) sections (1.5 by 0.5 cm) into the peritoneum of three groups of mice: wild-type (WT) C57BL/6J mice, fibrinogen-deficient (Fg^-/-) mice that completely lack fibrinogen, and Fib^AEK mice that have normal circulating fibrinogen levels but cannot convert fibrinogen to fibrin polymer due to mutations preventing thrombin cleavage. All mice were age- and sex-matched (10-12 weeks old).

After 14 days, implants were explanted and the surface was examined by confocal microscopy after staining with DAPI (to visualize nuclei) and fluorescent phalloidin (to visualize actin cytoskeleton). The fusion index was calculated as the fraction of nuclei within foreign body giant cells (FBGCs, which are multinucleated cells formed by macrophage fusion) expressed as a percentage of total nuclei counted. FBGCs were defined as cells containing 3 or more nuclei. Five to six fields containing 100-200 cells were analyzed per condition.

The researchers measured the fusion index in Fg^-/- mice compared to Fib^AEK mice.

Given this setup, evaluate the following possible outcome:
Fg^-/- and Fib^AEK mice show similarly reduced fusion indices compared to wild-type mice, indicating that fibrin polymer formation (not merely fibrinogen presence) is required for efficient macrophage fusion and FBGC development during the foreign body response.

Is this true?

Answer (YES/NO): YES